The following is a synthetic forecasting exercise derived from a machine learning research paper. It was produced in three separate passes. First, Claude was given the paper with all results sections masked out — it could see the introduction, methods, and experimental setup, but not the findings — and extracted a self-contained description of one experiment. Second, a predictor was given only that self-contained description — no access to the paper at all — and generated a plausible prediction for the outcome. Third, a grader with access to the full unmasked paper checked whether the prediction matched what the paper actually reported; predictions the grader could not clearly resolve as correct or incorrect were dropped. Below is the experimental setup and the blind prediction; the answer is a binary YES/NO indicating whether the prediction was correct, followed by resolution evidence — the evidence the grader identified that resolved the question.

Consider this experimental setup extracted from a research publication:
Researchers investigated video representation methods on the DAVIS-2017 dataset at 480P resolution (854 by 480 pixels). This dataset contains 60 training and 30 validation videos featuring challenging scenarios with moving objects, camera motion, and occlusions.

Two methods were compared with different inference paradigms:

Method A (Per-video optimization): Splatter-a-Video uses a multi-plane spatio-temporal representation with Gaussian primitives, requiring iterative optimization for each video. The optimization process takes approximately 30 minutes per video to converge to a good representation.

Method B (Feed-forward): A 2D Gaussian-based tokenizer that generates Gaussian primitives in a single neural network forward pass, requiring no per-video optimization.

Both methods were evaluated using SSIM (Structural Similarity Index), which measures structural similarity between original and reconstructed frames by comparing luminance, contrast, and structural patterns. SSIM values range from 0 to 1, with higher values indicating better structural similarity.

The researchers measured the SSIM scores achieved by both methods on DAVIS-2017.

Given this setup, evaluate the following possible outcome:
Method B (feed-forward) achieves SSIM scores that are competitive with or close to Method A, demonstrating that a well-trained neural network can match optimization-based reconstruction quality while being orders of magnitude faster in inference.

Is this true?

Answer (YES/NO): NO